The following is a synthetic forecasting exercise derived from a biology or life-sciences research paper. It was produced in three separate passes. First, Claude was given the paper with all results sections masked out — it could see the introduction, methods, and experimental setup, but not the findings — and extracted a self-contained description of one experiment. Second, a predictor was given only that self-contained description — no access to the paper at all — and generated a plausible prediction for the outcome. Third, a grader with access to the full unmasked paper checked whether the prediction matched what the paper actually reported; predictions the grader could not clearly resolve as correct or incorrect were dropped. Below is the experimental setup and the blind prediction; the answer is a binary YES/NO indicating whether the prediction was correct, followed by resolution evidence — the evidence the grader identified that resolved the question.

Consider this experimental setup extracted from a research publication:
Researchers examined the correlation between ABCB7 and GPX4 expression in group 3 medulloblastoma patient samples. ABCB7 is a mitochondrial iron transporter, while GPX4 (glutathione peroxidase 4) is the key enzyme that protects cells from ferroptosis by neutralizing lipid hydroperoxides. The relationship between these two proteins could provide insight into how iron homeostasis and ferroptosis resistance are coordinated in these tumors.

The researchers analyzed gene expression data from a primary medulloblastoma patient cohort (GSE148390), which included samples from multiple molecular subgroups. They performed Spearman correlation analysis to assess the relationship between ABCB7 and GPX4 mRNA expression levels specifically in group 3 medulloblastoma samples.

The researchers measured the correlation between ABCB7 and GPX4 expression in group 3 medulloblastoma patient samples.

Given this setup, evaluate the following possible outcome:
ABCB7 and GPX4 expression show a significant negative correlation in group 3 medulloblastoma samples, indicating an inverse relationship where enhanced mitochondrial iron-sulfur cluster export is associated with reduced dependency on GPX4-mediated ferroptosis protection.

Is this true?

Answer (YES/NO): NO